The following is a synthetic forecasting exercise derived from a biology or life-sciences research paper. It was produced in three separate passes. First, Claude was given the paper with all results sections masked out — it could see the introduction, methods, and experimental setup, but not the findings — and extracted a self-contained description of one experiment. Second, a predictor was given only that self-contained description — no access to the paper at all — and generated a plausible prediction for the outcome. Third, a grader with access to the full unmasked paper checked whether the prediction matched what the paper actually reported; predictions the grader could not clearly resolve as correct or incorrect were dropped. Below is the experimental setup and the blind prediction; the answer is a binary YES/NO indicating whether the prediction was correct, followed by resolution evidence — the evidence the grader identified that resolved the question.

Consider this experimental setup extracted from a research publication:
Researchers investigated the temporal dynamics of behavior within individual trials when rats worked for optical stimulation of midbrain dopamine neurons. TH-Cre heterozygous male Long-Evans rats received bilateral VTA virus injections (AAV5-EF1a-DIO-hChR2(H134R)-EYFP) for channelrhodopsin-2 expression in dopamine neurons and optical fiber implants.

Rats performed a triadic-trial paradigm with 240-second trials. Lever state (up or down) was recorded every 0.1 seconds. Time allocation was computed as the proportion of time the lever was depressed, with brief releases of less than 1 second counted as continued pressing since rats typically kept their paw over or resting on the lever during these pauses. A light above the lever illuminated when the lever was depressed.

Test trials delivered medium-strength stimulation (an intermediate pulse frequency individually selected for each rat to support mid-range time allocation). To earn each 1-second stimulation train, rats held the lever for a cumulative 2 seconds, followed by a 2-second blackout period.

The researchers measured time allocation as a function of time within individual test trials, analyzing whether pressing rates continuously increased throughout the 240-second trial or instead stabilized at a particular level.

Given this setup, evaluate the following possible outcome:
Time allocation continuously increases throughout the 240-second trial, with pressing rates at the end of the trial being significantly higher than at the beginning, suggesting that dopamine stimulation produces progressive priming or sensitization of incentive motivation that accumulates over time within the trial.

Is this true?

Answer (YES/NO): NO